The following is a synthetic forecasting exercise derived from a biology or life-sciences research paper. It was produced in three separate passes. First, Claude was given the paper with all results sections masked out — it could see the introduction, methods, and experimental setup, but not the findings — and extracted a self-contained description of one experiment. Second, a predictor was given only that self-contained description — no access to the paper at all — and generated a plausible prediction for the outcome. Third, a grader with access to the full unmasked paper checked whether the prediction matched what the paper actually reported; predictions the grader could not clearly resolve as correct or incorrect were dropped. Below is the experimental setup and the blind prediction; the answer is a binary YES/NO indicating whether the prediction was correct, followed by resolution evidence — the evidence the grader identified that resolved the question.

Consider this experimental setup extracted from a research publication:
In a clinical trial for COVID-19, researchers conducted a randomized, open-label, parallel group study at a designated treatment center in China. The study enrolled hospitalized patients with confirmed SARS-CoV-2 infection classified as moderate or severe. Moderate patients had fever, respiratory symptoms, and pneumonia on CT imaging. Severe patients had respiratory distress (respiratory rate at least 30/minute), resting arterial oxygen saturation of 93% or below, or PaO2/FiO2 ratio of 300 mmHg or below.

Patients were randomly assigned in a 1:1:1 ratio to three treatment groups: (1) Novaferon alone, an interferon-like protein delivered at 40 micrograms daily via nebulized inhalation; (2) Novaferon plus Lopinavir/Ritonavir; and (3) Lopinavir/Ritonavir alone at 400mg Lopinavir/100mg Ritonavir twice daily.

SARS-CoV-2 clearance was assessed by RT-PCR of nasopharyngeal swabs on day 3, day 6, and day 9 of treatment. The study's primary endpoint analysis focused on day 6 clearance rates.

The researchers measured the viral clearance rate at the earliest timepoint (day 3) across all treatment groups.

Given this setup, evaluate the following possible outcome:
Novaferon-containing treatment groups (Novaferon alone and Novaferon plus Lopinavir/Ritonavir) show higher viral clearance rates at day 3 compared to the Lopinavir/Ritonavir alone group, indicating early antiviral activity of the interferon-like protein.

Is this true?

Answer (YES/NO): NO